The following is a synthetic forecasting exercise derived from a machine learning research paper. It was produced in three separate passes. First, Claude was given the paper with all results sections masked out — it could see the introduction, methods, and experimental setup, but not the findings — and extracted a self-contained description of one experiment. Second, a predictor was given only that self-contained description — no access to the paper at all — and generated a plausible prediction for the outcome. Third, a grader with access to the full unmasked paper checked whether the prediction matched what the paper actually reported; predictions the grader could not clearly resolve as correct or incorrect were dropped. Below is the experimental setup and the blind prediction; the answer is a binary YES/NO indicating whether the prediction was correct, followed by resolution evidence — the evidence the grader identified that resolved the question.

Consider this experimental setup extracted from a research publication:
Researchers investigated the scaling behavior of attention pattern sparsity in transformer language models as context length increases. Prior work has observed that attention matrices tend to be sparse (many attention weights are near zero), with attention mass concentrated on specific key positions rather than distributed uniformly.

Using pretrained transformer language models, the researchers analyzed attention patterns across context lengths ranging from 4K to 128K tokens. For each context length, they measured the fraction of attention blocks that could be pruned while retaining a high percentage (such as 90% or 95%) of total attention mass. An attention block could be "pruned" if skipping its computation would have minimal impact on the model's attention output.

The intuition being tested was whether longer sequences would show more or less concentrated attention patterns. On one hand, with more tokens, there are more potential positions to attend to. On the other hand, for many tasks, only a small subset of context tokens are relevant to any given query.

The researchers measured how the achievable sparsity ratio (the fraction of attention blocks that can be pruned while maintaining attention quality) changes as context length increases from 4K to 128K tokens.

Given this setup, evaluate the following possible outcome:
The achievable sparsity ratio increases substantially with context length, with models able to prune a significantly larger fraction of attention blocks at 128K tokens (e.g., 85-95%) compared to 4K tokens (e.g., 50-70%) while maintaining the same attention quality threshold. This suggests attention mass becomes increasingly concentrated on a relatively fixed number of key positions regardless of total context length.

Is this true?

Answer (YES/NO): NO